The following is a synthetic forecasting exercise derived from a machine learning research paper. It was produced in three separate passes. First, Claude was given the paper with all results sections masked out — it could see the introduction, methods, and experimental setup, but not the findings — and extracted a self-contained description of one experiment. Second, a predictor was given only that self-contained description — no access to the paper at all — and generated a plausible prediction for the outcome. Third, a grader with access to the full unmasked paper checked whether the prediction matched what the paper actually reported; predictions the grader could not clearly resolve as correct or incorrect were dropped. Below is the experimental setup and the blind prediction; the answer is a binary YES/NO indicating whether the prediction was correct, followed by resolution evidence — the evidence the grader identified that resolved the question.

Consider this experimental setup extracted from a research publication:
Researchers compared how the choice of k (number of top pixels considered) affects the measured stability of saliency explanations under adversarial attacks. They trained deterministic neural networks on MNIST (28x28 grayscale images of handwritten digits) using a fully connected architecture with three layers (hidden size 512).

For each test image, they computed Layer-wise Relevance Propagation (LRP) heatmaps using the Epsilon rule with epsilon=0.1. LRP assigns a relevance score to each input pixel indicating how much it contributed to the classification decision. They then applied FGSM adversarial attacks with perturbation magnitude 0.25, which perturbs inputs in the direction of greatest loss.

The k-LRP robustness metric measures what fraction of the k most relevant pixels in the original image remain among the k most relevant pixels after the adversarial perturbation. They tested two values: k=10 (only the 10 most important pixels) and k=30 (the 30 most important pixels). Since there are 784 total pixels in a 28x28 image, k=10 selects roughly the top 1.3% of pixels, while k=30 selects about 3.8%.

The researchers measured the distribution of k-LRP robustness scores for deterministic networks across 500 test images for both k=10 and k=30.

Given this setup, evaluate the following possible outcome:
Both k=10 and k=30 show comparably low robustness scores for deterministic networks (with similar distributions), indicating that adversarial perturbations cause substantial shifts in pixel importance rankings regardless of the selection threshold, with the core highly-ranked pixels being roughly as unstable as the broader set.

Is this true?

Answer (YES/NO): NO